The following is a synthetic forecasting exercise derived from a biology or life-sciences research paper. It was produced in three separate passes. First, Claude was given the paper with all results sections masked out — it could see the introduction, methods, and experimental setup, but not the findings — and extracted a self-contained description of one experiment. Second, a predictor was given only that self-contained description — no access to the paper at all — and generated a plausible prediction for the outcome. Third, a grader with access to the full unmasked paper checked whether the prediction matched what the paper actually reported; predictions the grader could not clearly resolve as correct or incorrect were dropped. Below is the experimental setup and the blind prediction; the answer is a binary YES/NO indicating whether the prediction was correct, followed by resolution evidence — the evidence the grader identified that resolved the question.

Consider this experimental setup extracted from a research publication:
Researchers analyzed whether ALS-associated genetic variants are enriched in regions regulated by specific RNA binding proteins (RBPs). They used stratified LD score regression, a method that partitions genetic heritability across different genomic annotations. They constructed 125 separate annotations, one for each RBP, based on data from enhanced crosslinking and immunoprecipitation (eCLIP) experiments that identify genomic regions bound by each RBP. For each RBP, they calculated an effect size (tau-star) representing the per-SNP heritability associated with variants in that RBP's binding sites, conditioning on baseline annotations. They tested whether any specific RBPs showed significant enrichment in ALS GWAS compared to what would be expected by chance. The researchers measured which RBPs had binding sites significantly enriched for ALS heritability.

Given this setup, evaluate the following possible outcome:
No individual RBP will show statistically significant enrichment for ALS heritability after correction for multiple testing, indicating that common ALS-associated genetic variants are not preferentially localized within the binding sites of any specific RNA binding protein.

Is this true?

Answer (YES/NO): NO